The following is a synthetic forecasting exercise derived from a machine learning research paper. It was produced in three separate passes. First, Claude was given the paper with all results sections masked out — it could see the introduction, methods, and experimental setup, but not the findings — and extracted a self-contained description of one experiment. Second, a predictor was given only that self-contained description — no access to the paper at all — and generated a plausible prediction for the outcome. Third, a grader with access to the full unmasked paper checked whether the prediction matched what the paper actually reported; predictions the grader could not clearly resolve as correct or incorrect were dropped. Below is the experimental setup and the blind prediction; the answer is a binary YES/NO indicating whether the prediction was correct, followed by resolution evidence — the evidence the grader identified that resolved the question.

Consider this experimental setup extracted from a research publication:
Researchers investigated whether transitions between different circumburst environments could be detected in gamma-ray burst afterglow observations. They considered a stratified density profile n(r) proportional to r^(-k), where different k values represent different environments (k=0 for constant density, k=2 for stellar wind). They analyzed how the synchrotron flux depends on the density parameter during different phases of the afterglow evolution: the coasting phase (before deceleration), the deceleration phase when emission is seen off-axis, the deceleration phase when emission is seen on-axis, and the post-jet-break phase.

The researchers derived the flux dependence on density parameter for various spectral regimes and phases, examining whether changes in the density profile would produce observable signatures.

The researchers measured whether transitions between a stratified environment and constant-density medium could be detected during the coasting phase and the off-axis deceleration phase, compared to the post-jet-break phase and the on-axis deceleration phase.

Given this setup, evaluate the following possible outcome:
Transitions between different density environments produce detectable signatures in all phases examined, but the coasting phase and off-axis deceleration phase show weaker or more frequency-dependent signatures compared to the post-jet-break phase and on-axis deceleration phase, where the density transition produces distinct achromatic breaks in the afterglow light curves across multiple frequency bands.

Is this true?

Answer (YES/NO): NO